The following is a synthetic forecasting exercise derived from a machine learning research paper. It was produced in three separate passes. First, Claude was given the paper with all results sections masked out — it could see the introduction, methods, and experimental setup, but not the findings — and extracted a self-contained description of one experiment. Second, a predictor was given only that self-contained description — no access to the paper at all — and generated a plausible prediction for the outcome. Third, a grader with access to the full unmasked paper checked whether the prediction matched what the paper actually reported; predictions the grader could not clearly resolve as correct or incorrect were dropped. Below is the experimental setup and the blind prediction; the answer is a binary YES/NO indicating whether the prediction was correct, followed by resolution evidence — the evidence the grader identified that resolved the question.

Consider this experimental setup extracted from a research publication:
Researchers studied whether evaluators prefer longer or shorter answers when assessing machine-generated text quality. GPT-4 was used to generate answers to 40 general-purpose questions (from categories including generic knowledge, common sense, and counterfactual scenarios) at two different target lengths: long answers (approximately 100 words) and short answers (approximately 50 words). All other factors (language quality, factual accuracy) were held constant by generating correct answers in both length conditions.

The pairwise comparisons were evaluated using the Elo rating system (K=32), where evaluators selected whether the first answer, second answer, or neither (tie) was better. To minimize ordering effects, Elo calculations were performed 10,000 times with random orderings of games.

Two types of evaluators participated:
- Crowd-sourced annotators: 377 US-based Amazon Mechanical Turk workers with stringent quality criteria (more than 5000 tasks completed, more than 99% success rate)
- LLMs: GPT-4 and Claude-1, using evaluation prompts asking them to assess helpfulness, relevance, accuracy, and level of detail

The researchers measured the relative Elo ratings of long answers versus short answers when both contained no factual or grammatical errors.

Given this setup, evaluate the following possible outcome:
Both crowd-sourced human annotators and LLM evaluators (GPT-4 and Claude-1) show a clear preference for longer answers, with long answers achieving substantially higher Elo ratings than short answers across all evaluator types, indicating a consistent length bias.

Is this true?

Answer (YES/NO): NO